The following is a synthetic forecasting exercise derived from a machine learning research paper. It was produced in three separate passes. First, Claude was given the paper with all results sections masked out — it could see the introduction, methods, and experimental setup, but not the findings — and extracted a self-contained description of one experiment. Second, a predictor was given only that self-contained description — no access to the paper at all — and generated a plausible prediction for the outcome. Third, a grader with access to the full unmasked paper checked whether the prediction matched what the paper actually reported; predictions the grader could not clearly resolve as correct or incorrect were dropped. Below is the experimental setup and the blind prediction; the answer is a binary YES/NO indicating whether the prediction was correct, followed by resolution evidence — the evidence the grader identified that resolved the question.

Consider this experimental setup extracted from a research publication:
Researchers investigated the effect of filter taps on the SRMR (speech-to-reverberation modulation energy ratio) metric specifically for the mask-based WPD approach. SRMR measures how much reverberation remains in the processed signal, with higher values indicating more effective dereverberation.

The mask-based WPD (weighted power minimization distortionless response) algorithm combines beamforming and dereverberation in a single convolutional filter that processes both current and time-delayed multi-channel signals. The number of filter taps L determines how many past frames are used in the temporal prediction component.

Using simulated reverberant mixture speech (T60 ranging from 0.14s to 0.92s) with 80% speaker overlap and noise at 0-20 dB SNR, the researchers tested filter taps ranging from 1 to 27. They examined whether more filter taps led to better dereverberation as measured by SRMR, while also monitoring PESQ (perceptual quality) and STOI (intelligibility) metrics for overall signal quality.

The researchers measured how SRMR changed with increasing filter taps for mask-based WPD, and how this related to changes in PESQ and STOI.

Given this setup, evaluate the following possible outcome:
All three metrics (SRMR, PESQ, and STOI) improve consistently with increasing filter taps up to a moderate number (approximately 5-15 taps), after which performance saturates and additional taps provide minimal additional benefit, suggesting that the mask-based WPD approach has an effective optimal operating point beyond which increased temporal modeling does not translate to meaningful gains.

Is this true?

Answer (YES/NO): NO